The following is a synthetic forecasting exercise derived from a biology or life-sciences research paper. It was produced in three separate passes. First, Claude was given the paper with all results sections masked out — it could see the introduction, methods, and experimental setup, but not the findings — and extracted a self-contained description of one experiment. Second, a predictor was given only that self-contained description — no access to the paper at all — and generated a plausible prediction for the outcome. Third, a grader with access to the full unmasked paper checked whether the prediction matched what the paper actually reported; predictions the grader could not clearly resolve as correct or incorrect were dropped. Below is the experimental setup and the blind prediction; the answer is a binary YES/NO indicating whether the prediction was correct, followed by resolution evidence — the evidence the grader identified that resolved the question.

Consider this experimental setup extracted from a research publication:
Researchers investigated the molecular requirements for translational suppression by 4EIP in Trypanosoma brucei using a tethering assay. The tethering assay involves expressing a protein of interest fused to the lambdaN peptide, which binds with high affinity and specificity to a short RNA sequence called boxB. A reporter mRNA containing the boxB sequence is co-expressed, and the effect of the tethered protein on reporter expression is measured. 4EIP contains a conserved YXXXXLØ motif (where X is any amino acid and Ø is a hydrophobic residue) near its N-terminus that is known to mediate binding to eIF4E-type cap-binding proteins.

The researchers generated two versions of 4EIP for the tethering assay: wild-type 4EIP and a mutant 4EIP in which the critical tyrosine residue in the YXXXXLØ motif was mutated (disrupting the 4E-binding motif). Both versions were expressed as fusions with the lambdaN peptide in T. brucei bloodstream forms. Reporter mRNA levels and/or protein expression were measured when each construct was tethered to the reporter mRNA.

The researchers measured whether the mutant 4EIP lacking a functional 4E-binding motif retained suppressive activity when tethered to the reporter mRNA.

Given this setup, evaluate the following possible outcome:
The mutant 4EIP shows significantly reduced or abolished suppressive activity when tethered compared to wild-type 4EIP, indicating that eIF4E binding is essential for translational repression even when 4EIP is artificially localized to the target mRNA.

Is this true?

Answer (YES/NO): NO